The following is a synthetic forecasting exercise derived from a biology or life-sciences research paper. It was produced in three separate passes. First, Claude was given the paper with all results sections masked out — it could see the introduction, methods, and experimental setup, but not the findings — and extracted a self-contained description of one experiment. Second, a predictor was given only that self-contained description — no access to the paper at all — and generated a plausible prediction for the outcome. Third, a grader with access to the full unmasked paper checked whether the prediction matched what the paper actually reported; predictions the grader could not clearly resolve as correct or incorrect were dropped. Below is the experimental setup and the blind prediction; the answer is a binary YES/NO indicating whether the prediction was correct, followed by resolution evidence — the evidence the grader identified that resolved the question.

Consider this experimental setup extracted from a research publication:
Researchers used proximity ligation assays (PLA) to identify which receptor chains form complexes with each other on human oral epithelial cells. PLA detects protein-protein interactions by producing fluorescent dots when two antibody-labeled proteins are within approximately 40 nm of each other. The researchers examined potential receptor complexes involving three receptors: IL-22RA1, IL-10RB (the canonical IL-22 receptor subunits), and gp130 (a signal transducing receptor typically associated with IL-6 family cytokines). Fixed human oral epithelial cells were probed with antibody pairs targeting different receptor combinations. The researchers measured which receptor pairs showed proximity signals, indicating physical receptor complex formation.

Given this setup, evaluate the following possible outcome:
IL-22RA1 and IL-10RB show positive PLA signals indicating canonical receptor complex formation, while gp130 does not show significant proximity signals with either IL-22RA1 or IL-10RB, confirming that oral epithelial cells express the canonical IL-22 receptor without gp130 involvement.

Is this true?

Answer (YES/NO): NO